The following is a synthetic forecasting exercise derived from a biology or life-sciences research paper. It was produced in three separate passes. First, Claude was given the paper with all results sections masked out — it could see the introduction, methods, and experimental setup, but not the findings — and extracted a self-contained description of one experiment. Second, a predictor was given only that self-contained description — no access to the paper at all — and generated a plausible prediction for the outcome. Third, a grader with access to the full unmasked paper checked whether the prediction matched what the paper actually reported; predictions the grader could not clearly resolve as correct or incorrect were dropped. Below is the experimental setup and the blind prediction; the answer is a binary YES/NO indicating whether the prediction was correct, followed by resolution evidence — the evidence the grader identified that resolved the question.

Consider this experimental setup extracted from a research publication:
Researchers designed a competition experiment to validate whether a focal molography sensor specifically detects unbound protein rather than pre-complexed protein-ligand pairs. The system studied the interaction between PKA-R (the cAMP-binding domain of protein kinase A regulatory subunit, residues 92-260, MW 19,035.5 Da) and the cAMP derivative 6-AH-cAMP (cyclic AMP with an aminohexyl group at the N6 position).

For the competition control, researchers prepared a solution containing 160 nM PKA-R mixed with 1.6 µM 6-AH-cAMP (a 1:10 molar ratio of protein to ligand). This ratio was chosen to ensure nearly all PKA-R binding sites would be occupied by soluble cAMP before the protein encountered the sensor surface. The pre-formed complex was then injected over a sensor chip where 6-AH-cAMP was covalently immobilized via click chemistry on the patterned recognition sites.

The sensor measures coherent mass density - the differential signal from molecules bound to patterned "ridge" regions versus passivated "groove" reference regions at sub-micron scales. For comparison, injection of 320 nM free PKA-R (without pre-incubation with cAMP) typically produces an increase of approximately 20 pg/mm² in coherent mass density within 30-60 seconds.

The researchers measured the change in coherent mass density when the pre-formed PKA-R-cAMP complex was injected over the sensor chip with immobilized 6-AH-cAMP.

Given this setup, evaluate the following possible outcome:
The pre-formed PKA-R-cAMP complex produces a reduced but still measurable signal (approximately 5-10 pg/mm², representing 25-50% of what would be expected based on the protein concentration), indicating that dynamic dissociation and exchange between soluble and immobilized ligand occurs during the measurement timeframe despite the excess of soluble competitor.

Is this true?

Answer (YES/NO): NO